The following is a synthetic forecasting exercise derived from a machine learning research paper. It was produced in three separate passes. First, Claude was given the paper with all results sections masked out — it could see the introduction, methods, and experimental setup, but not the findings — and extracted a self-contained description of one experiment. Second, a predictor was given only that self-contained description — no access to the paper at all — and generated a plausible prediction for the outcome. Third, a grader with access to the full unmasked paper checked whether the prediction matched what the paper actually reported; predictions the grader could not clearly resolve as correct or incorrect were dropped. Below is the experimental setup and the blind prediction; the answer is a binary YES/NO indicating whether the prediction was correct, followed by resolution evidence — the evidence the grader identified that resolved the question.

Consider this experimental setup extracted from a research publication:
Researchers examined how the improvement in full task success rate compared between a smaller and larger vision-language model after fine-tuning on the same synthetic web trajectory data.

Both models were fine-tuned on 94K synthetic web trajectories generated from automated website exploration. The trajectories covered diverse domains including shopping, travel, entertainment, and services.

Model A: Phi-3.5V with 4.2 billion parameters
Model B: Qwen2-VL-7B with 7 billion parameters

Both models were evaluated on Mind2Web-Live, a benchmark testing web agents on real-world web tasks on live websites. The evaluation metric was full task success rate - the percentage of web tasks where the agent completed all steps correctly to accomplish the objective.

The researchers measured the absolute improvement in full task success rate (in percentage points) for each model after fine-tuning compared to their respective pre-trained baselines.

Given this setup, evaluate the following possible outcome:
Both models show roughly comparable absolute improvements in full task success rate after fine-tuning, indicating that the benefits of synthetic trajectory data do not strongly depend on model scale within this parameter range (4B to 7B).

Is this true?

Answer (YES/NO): NO